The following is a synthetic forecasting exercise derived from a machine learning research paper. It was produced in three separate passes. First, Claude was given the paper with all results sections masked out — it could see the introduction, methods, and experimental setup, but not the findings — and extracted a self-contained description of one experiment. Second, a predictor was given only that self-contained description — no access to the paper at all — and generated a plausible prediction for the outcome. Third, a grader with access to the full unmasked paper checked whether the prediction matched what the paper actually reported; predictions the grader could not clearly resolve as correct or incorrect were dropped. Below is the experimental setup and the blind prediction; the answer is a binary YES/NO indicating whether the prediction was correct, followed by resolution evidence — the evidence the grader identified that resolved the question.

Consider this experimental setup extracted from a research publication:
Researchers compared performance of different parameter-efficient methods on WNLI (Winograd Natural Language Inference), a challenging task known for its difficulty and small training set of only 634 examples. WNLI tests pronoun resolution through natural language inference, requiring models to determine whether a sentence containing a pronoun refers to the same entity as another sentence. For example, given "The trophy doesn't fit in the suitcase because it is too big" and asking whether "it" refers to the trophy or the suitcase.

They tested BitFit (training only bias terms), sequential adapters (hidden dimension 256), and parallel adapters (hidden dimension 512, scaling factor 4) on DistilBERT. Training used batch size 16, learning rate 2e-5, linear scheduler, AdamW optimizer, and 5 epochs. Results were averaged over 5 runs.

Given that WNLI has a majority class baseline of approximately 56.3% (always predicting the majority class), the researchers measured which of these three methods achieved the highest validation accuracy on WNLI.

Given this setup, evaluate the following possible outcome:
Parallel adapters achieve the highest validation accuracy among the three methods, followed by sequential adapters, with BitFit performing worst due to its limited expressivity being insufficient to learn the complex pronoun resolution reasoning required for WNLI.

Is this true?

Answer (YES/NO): NO